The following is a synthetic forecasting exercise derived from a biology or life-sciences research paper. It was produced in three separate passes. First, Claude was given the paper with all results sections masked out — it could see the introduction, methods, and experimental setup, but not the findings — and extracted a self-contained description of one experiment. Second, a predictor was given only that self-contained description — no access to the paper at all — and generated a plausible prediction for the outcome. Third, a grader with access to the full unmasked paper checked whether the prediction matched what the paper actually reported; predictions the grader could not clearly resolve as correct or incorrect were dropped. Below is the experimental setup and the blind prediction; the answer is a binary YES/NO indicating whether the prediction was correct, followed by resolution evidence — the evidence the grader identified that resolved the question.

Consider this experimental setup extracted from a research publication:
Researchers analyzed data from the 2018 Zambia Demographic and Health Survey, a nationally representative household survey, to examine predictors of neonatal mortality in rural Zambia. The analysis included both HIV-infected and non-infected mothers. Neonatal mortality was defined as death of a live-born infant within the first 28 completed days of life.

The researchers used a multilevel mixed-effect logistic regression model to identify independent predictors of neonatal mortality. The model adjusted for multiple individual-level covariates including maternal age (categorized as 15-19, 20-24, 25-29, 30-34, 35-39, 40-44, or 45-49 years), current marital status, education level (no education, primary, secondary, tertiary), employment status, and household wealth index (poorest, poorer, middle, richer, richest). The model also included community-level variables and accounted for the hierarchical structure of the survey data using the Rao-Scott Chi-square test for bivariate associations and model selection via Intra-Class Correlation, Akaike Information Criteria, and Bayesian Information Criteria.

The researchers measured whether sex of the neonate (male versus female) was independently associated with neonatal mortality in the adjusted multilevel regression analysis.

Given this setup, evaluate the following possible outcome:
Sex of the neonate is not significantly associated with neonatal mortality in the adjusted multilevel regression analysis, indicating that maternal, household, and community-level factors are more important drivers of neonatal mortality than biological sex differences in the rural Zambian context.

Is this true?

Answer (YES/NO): NO